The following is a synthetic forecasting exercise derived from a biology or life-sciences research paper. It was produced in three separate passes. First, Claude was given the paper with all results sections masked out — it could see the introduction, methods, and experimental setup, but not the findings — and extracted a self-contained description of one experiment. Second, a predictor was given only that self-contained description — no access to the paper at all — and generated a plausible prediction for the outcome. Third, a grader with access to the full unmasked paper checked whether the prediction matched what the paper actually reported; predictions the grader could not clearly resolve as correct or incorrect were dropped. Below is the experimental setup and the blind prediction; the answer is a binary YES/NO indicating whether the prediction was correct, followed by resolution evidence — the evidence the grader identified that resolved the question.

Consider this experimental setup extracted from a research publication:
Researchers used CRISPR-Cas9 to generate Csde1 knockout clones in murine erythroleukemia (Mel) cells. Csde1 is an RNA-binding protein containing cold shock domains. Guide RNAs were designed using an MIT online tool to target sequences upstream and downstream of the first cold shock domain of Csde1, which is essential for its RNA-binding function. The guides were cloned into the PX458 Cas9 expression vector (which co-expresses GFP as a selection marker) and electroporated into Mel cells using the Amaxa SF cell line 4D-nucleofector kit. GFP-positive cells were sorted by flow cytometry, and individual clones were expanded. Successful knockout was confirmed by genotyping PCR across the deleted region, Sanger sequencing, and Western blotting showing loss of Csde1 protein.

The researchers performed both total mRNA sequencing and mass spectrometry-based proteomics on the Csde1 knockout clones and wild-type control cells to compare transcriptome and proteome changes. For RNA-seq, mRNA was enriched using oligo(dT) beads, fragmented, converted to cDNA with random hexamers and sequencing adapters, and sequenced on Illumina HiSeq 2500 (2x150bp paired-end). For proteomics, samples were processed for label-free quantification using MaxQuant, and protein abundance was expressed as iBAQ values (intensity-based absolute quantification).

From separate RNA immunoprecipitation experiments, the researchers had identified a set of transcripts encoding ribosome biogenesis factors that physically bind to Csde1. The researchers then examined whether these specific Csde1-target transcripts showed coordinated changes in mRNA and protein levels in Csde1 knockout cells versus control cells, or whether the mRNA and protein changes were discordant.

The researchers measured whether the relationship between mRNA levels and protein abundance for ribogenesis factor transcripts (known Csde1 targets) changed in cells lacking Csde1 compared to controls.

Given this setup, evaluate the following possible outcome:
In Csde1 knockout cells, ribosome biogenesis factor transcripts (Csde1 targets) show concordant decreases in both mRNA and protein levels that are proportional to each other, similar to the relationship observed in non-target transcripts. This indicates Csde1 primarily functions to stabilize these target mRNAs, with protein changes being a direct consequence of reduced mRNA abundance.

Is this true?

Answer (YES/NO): NO